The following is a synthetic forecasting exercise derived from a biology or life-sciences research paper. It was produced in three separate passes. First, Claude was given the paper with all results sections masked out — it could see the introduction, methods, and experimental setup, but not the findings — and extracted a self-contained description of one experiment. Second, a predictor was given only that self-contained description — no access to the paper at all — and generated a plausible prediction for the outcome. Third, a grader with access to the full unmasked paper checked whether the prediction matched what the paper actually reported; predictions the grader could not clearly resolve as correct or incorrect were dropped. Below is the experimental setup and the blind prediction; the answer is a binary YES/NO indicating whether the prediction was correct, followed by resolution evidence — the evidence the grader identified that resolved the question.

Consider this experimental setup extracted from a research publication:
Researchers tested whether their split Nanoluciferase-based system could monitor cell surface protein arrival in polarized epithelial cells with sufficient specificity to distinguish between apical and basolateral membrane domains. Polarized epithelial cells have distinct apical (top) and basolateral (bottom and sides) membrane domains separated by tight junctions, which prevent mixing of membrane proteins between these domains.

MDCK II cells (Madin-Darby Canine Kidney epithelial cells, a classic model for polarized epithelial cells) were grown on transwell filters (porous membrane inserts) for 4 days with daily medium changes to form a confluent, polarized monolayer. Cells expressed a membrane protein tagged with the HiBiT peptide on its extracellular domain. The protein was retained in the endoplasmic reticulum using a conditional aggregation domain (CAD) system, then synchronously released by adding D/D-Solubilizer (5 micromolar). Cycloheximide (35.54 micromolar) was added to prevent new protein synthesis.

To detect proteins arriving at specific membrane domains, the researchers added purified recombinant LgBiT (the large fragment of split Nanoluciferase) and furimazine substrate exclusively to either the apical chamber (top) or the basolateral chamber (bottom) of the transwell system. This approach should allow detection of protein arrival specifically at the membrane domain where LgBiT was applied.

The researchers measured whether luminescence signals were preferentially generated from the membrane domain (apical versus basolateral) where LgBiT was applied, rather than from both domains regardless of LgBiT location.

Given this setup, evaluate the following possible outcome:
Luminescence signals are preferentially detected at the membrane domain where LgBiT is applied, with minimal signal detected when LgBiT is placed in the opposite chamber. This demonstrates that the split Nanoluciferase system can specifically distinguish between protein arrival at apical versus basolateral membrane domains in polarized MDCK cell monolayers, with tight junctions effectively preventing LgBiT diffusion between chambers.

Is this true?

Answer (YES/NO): YES